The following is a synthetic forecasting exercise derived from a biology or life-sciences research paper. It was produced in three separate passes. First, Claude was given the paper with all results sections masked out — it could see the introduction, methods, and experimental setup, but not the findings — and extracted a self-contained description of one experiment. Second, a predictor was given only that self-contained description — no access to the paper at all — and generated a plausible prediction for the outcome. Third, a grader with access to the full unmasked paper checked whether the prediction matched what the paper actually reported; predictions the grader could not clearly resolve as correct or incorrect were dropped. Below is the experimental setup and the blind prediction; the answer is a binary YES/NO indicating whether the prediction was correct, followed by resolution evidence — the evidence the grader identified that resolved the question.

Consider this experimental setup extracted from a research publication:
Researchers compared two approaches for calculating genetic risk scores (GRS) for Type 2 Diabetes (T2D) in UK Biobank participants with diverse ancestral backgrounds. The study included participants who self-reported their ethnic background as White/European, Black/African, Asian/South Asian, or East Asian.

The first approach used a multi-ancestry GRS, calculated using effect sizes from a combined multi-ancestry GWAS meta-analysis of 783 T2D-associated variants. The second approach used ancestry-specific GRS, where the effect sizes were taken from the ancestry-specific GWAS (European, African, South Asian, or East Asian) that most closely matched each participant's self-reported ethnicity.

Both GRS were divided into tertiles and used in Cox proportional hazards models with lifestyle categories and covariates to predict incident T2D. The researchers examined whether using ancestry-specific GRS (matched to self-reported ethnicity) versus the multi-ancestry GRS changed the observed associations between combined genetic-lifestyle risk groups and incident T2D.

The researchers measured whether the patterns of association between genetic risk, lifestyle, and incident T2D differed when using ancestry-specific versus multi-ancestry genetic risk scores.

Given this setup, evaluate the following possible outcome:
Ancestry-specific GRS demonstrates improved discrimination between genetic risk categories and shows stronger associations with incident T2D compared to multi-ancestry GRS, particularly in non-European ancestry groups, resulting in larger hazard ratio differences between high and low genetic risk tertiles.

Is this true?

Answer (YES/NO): NO